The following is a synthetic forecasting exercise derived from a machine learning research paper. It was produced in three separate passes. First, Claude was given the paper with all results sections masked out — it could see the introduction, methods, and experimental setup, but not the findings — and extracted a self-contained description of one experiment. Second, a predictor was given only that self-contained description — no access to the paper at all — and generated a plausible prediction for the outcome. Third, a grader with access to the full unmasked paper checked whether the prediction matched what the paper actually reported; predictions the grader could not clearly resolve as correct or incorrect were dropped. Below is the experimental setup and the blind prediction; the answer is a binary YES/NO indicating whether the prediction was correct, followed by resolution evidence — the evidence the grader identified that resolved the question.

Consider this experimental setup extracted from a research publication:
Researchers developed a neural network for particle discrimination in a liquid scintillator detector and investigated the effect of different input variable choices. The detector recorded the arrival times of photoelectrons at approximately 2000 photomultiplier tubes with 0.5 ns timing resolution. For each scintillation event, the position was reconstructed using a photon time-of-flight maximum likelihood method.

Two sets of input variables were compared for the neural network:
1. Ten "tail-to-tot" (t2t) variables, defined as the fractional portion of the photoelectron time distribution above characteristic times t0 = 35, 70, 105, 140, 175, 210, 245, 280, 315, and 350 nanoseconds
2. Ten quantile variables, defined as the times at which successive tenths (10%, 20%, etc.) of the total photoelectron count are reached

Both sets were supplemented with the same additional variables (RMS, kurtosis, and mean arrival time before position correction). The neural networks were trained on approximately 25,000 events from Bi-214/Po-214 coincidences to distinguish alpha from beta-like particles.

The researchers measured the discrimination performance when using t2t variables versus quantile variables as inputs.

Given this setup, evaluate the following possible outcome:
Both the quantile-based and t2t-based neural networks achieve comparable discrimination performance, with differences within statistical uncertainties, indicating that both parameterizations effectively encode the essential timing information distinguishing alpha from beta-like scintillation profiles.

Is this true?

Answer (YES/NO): NO